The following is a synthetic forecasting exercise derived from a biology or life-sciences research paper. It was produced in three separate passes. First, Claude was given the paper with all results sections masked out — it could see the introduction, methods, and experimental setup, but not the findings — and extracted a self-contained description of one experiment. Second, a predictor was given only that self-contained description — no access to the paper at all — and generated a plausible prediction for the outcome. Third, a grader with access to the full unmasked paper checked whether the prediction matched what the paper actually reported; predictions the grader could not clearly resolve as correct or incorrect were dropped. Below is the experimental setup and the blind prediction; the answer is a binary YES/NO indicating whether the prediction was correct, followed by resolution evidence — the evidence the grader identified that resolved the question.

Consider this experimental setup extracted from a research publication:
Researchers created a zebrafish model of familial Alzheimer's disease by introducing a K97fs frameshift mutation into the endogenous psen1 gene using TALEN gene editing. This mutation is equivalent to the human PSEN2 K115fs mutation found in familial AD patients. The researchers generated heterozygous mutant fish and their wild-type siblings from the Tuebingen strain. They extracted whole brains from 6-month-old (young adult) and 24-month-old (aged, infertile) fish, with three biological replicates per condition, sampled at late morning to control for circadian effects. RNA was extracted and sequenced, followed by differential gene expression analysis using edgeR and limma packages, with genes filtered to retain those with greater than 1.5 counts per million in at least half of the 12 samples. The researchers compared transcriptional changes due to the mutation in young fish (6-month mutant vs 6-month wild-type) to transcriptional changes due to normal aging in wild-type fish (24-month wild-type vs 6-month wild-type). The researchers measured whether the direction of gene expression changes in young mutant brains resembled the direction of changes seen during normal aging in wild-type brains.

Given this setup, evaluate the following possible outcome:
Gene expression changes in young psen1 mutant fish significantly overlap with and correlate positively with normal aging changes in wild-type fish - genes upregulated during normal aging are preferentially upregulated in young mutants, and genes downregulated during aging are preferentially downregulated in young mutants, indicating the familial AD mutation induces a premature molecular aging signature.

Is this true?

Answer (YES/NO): YES